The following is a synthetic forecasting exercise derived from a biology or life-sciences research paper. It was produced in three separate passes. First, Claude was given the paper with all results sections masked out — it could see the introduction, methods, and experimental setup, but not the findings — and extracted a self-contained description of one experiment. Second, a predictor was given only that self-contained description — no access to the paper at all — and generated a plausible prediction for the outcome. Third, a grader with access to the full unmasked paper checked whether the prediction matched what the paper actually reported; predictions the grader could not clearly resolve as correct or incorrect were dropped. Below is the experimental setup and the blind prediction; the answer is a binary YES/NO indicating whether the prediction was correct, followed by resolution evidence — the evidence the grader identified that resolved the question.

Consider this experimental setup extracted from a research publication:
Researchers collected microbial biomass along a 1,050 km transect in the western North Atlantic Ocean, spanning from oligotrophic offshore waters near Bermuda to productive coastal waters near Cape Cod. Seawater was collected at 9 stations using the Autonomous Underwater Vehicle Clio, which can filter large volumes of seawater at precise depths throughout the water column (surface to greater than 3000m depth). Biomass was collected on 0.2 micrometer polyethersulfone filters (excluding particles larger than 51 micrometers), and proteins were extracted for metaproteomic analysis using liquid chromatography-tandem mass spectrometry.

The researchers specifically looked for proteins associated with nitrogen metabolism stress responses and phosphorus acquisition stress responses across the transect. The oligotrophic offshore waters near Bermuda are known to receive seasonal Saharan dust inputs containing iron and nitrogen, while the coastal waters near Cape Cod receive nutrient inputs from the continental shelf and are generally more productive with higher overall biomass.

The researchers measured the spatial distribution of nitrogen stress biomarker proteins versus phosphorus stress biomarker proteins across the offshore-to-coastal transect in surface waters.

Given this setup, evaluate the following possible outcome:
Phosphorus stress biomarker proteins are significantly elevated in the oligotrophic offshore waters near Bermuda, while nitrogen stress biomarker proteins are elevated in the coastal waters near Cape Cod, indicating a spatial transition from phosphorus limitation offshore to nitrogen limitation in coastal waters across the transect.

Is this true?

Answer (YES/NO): YES